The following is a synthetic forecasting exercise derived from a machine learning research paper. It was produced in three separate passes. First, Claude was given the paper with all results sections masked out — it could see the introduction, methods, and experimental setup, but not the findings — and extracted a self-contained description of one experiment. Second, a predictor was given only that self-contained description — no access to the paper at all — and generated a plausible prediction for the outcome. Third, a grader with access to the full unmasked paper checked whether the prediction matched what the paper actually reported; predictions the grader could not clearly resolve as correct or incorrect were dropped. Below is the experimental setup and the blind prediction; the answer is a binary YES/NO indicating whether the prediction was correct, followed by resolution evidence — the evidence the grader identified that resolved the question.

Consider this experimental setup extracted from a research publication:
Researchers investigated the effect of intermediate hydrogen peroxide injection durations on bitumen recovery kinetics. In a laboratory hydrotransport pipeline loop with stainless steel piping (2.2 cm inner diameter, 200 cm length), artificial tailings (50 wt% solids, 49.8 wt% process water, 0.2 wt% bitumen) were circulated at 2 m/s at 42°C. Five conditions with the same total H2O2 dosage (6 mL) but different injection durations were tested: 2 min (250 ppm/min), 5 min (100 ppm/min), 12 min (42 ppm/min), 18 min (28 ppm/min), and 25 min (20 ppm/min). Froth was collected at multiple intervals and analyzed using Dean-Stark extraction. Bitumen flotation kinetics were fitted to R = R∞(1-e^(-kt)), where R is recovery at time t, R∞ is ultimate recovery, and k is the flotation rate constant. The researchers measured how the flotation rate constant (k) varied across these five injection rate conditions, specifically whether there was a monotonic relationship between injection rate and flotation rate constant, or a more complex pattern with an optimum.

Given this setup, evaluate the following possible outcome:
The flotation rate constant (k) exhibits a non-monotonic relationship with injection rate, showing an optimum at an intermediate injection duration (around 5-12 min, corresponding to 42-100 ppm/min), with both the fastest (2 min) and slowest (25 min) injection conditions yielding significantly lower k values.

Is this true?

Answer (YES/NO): NO